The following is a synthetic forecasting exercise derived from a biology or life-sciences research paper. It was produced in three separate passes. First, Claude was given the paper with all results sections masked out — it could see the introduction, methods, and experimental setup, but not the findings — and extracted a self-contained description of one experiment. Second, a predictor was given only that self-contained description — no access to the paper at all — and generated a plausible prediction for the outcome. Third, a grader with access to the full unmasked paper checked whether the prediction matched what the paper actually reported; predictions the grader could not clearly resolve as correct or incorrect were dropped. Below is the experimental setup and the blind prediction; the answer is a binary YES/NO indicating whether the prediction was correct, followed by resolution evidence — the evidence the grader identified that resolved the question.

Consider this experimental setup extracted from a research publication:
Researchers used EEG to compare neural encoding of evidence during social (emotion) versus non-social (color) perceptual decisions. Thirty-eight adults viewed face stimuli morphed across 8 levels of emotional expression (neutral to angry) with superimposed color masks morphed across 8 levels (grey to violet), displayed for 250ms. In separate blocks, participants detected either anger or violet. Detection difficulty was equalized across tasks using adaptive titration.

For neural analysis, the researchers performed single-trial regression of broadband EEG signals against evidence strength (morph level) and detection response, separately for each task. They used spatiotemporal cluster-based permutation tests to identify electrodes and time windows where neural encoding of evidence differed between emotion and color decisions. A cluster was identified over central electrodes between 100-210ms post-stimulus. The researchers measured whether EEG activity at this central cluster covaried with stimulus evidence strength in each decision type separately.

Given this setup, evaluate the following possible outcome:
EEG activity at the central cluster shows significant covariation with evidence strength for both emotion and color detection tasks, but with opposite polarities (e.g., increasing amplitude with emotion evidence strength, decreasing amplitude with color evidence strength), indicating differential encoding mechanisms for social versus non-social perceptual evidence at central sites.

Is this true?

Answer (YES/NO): NO